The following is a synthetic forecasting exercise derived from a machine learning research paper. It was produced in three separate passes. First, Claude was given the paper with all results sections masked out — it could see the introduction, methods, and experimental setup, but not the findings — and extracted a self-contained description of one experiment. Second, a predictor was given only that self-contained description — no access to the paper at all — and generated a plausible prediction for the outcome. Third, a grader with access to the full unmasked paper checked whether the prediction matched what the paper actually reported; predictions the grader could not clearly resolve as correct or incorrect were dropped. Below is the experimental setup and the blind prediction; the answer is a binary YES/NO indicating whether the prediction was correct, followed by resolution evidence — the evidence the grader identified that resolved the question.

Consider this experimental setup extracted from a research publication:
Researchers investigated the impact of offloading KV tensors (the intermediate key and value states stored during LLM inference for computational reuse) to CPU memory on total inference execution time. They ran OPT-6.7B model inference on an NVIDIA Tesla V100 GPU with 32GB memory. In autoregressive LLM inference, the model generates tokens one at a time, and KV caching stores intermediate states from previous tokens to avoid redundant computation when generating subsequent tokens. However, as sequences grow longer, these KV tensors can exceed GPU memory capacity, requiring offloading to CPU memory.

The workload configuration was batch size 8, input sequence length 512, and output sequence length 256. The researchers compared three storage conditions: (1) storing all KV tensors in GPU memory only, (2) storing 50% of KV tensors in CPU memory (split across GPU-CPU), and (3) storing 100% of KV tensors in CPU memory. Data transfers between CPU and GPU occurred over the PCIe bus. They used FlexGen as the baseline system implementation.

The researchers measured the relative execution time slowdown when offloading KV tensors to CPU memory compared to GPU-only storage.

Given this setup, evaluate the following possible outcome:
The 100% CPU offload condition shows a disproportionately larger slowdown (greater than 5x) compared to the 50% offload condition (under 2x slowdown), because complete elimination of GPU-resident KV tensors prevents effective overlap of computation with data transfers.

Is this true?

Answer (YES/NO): NO